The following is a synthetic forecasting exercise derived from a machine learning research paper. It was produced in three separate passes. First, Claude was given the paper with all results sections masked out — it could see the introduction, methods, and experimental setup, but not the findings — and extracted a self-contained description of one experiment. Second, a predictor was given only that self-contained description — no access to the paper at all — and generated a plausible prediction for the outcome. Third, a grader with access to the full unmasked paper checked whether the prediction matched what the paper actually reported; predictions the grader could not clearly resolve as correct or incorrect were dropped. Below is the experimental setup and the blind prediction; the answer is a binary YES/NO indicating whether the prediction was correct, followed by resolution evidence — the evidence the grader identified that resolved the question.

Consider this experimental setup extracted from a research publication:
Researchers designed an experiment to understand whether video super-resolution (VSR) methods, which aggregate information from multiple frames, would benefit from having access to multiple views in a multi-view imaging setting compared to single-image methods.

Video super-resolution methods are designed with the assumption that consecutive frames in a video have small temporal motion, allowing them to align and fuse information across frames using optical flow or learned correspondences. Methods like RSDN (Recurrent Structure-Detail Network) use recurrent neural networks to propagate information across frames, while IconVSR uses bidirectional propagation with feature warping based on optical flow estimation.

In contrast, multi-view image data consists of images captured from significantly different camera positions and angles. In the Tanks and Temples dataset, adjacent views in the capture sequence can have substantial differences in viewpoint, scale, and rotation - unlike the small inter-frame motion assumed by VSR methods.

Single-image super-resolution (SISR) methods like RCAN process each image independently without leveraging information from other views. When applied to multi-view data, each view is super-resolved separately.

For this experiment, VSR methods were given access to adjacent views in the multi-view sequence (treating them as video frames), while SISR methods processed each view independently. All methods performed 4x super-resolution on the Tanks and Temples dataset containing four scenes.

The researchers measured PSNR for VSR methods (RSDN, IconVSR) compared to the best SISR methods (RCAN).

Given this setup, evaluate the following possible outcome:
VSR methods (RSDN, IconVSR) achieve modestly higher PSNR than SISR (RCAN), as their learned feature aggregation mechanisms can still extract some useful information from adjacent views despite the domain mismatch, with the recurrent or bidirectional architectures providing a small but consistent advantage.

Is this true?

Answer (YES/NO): NO